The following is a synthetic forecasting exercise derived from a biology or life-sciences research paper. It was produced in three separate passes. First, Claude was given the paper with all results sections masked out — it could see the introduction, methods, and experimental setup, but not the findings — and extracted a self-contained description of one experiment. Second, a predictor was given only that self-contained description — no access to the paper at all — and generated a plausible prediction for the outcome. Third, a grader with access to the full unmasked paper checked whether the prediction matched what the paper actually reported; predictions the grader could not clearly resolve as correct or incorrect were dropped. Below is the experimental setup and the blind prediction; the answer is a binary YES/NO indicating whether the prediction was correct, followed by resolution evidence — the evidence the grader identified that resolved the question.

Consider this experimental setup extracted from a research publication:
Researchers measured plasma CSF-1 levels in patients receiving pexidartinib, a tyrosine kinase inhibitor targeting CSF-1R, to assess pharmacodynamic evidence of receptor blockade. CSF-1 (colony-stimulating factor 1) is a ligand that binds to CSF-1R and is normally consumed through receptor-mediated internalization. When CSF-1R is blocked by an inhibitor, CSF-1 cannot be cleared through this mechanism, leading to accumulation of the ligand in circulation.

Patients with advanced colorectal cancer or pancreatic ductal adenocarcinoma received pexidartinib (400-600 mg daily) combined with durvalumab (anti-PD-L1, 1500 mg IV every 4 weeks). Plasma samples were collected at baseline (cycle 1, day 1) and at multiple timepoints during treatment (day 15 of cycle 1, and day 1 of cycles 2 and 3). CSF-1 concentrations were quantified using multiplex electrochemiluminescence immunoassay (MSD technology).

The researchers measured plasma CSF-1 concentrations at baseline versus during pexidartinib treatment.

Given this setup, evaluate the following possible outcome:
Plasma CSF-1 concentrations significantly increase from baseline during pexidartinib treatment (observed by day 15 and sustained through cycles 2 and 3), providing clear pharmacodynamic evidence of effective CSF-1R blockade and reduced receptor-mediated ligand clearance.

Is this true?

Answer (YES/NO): YES